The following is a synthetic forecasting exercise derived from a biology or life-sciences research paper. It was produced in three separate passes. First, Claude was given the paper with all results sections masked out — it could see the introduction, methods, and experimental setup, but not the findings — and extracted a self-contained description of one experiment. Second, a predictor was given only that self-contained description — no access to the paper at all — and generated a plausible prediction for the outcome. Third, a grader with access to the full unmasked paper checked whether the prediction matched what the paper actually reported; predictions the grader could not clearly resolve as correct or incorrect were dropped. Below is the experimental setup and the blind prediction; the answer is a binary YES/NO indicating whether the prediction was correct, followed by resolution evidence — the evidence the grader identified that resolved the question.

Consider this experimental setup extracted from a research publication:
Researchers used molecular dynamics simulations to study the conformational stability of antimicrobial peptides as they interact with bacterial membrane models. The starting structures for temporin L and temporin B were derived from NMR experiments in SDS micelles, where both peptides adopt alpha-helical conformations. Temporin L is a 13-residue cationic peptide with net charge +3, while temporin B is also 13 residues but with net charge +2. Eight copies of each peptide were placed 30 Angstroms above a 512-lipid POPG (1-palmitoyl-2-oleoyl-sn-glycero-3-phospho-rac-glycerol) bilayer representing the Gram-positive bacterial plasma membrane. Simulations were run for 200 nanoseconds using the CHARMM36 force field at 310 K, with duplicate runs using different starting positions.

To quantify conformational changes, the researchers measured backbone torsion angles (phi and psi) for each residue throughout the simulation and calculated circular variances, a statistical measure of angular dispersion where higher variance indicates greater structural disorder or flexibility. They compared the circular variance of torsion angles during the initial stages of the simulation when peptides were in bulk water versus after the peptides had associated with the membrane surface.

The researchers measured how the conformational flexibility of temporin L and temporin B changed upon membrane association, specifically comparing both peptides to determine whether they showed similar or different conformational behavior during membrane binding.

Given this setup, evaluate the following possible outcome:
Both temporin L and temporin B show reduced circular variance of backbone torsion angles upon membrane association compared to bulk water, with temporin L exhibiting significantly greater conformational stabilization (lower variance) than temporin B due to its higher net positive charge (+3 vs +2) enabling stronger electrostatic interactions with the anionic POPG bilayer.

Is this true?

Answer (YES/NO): NO